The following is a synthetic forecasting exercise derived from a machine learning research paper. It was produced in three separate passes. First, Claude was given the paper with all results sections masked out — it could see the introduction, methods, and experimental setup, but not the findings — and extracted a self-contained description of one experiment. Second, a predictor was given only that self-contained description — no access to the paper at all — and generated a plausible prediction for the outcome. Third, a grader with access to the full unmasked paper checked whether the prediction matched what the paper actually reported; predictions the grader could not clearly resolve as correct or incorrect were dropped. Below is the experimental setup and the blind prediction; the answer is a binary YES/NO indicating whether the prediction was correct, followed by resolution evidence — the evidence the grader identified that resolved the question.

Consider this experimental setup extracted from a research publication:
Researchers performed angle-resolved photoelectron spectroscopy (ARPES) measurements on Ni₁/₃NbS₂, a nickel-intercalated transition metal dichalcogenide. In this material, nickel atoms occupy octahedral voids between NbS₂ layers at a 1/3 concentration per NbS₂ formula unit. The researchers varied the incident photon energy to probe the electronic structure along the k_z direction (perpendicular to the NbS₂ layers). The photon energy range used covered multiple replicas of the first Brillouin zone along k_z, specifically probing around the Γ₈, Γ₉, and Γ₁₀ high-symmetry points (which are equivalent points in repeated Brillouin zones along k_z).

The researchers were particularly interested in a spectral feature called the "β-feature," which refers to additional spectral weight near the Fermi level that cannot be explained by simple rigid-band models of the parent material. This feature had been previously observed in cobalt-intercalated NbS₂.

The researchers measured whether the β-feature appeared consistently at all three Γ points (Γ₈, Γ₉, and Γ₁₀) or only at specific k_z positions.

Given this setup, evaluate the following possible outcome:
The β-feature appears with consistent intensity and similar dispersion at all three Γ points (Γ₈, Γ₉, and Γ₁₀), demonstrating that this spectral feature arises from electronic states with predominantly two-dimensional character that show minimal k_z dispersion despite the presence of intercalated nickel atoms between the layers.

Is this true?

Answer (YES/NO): NO